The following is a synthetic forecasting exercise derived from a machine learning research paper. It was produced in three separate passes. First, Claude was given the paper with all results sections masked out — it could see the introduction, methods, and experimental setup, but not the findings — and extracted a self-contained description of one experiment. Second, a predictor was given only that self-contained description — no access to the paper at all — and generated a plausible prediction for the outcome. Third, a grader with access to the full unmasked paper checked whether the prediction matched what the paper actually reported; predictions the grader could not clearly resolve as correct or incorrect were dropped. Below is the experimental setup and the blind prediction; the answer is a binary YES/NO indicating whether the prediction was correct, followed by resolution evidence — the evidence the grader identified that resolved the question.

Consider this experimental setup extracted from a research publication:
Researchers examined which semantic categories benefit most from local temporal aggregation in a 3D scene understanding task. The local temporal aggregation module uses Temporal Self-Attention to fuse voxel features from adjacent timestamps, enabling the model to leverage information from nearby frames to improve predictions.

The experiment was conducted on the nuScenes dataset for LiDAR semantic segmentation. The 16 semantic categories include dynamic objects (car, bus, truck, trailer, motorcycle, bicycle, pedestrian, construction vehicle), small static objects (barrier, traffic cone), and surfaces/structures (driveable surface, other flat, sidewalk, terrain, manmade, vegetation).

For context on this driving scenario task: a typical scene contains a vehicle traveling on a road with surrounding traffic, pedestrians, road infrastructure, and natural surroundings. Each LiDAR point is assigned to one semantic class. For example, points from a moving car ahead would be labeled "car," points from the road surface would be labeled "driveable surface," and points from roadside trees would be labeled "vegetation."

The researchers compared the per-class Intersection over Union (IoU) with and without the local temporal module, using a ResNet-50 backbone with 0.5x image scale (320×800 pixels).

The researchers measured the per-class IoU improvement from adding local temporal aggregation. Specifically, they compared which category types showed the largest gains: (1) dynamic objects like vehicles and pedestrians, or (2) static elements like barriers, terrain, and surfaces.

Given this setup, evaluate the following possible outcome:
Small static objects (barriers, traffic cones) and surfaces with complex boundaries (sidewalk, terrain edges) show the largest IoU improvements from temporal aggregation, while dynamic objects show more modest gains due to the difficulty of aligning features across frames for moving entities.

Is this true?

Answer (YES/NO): NO